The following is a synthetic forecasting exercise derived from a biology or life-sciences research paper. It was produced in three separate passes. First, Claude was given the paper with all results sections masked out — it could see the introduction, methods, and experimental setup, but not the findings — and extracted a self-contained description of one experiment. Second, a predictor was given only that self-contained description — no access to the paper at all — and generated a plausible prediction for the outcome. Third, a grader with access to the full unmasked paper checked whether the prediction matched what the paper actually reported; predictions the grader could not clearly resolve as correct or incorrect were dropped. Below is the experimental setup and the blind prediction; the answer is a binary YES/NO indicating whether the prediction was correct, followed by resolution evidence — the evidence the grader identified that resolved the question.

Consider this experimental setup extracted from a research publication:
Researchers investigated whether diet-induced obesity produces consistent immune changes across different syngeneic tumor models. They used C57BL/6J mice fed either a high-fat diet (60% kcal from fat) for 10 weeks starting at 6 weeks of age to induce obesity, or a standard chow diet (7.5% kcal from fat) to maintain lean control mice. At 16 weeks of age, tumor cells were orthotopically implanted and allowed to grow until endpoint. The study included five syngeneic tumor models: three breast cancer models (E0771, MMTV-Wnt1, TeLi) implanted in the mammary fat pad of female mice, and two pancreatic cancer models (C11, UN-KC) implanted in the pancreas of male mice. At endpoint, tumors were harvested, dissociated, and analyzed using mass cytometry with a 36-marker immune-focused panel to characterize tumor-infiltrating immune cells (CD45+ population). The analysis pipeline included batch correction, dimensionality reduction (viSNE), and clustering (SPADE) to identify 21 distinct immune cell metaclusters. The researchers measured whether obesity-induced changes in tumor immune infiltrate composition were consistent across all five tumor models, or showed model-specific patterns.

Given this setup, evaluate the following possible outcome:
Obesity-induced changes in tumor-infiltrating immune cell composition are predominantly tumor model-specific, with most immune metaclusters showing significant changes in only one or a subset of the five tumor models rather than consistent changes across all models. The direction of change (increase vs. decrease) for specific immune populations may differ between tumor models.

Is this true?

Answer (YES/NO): YES